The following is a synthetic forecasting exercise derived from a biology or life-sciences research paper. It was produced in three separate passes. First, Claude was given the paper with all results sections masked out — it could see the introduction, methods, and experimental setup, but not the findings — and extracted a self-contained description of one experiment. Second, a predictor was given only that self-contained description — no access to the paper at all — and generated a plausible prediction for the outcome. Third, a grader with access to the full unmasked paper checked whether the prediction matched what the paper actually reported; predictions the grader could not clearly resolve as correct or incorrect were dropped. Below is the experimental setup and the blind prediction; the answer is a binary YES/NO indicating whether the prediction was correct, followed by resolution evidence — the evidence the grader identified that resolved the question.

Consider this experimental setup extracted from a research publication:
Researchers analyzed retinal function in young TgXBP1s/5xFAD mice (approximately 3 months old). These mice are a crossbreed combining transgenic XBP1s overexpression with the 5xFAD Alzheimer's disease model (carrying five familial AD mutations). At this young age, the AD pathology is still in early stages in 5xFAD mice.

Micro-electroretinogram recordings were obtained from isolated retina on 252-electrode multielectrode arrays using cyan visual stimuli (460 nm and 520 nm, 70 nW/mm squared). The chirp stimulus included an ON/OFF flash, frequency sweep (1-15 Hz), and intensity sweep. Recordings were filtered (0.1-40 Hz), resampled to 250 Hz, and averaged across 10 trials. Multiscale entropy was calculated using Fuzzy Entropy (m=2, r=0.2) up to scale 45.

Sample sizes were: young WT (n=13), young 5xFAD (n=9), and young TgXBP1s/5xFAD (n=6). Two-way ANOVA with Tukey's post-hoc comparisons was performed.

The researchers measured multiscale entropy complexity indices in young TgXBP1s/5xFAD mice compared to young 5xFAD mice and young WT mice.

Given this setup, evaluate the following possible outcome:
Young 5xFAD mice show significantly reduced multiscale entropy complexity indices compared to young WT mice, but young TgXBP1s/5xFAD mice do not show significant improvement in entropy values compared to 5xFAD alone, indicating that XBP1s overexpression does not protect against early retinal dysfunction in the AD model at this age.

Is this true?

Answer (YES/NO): NO